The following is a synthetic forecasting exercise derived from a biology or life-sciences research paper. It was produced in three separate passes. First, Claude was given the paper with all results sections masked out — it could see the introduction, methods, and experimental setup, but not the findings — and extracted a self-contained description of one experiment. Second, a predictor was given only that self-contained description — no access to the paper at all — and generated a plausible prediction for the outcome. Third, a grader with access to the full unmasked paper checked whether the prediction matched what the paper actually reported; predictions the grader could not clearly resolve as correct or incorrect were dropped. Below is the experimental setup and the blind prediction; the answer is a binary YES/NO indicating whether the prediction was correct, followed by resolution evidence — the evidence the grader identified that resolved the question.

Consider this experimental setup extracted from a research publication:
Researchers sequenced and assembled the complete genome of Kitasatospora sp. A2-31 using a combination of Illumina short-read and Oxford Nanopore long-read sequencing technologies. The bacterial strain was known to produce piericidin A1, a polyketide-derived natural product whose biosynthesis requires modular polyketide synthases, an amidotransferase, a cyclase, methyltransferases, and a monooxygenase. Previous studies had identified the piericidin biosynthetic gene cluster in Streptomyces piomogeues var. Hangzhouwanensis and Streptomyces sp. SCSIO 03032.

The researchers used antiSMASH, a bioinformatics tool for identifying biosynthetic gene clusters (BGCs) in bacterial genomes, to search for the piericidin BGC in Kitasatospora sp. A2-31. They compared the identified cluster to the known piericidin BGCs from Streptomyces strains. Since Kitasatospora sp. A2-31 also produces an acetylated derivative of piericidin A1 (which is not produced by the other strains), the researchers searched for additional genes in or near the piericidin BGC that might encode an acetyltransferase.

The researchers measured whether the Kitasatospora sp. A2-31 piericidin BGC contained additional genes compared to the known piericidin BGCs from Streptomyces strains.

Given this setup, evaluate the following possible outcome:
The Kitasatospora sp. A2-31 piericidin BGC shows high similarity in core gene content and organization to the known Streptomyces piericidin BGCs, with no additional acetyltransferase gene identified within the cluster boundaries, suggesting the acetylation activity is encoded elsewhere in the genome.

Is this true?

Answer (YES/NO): NO